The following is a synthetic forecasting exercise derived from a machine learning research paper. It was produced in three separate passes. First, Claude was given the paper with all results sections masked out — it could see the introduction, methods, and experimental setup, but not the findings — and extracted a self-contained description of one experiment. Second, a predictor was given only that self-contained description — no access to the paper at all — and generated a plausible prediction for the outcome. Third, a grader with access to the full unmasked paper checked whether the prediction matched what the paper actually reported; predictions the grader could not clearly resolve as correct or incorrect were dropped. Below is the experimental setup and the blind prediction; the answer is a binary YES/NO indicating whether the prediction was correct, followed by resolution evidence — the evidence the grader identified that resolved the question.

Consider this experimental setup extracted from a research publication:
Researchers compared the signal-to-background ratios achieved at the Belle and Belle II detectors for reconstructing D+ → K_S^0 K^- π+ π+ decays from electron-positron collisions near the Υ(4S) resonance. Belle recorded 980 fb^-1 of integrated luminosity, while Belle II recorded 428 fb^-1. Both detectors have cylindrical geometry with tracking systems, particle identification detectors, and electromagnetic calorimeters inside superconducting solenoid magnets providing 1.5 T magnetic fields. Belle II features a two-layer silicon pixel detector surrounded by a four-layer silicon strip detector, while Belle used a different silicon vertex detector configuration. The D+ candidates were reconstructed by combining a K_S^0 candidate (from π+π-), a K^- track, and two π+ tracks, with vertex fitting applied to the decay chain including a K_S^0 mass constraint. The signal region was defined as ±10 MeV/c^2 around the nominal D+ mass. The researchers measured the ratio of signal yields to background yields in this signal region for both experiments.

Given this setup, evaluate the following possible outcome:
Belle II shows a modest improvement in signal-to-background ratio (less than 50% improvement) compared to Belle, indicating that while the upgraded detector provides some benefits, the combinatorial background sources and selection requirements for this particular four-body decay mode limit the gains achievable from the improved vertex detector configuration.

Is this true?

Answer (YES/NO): NO